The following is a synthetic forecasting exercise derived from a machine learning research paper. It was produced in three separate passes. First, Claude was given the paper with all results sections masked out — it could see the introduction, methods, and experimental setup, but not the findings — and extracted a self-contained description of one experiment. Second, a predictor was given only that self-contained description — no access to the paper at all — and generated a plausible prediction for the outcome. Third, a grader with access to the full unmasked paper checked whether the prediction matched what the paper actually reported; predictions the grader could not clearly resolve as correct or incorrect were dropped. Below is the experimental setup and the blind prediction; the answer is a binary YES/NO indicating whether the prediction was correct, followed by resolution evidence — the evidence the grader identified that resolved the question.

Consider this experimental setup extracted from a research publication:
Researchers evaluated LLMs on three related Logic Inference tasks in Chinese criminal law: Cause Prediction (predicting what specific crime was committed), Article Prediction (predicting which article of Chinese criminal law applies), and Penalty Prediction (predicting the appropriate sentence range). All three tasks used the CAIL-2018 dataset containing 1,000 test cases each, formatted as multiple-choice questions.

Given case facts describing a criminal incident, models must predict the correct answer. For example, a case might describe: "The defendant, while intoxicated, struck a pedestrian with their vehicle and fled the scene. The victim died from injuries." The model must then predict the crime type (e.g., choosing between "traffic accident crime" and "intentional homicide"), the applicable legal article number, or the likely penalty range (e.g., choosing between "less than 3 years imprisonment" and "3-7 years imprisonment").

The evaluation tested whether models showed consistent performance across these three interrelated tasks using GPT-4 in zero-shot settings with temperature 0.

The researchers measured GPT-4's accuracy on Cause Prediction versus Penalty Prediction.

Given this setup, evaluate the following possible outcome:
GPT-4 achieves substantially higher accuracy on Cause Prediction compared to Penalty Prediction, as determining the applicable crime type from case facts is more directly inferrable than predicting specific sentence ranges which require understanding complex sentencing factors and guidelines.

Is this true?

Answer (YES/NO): YES